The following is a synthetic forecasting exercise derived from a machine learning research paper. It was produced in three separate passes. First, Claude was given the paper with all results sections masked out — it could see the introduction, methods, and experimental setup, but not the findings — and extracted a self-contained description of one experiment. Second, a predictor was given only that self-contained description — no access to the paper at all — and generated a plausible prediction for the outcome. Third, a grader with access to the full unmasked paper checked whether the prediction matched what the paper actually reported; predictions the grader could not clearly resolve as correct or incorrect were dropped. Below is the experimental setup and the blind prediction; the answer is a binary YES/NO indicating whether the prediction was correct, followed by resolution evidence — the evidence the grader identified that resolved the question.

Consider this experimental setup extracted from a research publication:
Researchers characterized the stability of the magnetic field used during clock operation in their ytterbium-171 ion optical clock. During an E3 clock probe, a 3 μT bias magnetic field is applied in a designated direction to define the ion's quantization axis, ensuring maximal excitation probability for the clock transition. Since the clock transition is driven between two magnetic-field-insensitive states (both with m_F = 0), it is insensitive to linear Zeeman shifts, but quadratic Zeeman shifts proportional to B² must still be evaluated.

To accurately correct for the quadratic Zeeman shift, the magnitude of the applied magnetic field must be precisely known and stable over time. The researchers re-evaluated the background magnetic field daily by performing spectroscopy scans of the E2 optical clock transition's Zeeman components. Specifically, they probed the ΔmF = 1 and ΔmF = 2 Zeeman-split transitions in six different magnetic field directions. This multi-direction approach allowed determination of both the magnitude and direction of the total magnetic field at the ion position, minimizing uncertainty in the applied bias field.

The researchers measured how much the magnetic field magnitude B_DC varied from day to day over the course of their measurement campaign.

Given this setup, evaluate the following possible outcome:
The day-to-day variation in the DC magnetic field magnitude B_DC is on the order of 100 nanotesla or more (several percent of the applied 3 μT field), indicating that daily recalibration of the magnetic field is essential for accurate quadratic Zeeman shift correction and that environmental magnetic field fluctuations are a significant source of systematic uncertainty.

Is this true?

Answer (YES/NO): NO